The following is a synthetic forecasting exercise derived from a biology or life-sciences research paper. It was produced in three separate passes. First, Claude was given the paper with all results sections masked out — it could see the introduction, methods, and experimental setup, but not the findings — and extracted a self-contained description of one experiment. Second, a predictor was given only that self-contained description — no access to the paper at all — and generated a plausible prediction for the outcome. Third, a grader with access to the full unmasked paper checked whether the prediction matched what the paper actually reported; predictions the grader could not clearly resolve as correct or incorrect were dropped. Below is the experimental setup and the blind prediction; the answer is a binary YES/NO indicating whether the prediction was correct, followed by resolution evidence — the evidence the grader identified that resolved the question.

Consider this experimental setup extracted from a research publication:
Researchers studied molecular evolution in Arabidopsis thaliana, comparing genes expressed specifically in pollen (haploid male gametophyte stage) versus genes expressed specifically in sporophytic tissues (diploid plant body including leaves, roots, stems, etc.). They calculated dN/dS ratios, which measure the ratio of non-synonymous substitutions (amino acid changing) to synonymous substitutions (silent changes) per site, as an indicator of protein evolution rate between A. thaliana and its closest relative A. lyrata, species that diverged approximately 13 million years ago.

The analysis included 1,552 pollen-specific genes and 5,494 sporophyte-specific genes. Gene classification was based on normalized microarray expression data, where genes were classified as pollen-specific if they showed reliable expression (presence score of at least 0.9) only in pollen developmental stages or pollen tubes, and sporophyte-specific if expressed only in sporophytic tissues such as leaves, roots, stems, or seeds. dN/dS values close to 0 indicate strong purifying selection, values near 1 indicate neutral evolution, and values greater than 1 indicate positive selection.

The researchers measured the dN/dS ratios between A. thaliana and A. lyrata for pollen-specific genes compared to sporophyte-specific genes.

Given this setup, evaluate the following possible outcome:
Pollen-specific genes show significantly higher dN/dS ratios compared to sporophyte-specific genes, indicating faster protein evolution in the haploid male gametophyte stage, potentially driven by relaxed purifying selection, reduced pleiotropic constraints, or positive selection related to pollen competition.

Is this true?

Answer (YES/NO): YES